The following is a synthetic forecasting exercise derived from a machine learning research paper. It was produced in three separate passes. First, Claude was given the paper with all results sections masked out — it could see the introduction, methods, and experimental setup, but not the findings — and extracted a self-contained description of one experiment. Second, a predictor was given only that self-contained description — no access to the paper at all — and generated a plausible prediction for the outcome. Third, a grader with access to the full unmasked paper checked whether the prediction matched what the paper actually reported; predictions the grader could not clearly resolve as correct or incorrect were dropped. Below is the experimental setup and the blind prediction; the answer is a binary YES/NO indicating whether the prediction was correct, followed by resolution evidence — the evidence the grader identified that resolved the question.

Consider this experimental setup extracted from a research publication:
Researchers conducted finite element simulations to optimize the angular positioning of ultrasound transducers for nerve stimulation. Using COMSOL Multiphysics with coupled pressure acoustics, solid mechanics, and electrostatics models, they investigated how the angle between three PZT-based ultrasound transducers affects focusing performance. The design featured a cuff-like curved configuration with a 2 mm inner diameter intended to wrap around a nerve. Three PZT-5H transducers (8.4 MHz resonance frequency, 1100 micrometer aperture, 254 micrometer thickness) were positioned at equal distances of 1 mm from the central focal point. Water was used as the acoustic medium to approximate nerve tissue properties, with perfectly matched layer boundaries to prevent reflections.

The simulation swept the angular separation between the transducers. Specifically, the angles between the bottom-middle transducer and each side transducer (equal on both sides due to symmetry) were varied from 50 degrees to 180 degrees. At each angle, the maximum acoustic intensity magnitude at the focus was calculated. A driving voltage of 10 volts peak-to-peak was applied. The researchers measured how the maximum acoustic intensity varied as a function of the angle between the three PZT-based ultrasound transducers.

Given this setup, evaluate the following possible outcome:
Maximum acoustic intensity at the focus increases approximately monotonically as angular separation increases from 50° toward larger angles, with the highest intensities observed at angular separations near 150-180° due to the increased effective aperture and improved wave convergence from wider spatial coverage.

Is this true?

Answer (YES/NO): NO